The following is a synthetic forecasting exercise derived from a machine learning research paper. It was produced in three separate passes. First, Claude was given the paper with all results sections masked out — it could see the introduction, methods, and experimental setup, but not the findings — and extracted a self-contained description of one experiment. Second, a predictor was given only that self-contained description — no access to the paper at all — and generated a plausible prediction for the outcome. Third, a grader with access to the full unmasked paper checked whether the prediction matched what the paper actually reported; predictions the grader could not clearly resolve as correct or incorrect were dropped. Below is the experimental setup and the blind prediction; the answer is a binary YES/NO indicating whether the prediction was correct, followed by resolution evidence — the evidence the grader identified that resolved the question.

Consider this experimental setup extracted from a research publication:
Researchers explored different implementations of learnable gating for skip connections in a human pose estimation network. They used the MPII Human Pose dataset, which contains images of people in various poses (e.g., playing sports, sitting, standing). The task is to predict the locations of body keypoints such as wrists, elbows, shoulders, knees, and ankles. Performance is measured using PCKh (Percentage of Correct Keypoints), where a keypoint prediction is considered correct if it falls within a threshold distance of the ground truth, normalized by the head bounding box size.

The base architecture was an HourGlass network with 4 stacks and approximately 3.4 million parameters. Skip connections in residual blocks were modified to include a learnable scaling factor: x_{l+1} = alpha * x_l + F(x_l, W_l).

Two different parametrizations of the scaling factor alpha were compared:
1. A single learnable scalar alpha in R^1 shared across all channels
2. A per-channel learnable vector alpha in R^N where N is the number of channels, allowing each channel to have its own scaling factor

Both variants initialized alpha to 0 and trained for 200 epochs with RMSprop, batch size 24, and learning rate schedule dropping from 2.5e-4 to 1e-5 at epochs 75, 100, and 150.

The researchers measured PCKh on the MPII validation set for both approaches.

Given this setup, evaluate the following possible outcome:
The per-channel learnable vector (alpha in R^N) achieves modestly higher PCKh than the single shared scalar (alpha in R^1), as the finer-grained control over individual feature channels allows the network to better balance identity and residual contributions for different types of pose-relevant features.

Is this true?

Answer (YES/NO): YES